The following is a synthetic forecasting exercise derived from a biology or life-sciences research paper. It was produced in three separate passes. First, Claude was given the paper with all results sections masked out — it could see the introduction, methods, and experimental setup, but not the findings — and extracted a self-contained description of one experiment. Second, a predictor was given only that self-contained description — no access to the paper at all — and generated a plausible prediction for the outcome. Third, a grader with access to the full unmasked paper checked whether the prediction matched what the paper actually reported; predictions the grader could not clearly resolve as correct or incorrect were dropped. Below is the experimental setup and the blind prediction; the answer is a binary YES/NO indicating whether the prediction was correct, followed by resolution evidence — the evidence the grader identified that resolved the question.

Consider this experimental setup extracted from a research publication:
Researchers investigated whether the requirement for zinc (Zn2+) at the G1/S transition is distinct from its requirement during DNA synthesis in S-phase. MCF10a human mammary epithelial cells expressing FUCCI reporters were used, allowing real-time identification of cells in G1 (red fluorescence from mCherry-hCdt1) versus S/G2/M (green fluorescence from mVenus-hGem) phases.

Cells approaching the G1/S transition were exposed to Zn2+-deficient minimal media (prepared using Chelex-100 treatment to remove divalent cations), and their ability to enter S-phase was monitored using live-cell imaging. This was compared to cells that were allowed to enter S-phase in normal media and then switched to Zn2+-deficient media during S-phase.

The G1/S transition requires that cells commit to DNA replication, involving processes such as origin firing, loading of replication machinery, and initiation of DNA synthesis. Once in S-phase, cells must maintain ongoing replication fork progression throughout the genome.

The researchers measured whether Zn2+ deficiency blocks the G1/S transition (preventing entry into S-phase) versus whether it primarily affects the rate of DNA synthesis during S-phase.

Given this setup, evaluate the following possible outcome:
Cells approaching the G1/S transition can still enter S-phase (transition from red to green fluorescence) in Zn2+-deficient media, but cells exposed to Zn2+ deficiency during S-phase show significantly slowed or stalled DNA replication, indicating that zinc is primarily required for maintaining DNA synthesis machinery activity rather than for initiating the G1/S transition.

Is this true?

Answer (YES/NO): NO